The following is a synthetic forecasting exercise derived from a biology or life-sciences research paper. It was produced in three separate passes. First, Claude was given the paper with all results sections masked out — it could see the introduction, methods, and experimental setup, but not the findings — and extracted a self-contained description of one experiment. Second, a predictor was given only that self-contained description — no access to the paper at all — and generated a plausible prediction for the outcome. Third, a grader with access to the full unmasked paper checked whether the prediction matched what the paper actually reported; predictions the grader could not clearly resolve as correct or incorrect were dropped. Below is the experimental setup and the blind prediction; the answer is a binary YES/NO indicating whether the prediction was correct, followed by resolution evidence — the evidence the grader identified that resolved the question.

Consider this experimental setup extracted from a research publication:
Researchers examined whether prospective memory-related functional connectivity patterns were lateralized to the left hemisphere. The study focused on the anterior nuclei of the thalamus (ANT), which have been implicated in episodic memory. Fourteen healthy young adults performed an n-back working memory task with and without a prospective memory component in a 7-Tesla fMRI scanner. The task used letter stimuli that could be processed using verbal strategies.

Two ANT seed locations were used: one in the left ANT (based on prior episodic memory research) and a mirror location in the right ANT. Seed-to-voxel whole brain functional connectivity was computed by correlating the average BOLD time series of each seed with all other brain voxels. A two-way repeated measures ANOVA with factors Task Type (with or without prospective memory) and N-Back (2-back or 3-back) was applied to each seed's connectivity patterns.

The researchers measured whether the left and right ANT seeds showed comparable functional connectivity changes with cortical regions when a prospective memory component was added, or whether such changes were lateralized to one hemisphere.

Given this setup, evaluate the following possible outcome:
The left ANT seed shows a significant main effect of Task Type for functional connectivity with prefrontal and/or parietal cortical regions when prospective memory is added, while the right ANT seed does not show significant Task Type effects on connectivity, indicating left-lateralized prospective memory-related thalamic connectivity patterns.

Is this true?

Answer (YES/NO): NO